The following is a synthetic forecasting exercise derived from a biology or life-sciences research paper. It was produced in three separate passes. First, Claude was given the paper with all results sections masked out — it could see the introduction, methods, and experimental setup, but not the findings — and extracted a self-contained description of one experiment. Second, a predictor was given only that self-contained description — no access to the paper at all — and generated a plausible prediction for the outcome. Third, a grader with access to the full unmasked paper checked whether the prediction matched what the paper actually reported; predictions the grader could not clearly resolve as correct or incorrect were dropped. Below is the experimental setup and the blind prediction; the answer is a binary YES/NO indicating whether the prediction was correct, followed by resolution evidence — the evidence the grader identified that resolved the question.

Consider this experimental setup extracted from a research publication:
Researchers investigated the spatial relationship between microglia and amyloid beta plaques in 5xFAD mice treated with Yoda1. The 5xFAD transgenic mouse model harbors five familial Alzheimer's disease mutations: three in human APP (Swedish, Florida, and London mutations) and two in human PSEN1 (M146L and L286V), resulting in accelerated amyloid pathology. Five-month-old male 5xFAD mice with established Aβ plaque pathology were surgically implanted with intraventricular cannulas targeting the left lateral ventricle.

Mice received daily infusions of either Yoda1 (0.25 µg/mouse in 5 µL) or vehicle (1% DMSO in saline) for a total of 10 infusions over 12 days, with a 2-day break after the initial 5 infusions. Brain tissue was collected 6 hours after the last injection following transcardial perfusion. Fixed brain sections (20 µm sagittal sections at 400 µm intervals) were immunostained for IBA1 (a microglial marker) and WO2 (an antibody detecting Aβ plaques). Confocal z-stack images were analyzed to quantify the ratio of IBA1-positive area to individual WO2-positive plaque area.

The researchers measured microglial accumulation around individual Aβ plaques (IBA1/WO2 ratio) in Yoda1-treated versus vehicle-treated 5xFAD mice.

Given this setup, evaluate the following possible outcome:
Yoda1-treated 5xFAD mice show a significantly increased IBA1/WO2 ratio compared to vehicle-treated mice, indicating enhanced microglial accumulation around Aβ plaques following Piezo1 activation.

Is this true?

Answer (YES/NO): YES